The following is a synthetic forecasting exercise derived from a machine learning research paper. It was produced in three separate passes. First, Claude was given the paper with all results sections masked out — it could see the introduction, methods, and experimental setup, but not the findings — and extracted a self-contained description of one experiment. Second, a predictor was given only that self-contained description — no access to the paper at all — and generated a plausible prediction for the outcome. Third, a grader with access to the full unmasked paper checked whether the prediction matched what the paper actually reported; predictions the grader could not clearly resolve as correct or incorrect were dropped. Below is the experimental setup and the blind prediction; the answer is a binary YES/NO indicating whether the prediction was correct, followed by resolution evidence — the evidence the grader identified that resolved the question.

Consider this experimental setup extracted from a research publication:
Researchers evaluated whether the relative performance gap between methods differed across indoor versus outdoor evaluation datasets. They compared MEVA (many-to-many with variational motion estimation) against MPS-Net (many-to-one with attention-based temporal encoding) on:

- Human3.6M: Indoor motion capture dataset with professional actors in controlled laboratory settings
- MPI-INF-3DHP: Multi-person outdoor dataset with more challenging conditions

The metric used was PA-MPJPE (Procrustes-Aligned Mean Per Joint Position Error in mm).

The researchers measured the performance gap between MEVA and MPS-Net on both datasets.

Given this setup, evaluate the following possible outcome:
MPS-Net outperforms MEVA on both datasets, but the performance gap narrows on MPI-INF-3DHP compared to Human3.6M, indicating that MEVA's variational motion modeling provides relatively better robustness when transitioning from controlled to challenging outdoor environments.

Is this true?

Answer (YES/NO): YES